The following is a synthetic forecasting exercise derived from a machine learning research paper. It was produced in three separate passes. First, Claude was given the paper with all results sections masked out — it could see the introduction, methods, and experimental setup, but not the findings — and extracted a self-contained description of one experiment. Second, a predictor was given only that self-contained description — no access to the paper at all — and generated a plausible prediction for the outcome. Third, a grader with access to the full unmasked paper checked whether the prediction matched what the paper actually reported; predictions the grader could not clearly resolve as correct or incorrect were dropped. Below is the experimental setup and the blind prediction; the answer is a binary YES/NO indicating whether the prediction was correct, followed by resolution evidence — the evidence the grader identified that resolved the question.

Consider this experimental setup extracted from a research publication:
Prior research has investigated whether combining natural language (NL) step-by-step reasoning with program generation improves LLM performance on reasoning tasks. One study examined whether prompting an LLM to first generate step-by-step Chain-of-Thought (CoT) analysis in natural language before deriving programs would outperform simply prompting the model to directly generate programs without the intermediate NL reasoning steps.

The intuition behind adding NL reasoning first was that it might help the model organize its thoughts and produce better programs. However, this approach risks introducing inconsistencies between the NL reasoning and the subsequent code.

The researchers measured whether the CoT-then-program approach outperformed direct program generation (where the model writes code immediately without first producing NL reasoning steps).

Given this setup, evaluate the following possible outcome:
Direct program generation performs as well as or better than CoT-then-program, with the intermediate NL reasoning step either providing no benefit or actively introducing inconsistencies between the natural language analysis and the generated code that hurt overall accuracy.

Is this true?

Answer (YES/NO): YES